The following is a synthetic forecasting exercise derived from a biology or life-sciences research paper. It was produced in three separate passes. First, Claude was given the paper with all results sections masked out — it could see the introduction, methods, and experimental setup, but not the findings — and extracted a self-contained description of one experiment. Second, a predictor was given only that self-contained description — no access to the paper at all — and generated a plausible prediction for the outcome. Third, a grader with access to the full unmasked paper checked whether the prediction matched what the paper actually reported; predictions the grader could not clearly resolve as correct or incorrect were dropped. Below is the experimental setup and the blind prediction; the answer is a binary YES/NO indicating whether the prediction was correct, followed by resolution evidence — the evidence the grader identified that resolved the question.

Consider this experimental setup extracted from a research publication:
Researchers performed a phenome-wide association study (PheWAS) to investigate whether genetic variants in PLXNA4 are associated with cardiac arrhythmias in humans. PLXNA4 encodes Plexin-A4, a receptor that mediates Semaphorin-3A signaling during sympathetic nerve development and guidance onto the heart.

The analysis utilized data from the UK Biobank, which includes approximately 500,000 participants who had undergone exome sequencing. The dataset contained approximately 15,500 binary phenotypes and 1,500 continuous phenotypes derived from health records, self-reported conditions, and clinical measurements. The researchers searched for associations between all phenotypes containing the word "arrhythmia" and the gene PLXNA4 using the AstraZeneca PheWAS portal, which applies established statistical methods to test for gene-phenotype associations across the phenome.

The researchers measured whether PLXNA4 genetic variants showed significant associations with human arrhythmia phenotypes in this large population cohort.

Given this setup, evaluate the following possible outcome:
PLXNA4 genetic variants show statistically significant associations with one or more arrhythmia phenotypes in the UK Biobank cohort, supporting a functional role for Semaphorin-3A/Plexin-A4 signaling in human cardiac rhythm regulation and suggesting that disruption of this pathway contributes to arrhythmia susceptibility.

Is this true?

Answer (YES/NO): NO